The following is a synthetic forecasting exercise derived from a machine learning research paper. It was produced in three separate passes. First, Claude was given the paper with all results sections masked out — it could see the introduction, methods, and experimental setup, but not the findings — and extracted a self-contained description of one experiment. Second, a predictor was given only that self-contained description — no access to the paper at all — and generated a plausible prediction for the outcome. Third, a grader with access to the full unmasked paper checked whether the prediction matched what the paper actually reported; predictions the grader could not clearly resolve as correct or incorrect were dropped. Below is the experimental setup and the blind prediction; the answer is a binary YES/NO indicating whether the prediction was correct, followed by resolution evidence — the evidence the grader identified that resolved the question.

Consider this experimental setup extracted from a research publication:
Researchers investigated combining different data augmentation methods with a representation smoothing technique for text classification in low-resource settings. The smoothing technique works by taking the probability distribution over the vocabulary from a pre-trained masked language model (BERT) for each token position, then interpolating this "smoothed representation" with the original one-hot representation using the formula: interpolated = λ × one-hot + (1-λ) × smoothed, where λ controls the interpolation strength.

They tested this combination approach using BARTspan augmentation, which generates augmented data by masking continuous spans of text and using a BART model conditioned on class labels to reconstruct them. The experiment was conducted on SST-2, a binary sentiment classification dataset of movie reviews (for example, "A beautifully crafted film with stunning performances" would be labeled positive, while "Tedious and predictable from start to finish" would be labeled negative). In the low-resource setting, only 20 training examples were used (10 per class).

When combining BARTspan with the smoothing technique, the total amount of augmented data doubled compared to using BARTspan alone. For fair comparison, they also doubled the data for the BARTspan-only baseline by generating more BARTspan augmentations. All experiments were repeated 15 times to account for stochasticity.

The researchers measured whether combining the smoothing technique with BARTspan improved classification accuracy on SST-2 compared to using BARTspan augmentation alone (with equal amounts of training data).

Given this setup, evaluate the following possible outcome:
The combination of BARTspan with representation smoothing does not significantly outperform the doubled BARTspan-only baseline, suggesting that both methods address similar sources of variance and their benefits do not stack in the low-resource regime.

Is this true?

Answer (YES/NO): YES